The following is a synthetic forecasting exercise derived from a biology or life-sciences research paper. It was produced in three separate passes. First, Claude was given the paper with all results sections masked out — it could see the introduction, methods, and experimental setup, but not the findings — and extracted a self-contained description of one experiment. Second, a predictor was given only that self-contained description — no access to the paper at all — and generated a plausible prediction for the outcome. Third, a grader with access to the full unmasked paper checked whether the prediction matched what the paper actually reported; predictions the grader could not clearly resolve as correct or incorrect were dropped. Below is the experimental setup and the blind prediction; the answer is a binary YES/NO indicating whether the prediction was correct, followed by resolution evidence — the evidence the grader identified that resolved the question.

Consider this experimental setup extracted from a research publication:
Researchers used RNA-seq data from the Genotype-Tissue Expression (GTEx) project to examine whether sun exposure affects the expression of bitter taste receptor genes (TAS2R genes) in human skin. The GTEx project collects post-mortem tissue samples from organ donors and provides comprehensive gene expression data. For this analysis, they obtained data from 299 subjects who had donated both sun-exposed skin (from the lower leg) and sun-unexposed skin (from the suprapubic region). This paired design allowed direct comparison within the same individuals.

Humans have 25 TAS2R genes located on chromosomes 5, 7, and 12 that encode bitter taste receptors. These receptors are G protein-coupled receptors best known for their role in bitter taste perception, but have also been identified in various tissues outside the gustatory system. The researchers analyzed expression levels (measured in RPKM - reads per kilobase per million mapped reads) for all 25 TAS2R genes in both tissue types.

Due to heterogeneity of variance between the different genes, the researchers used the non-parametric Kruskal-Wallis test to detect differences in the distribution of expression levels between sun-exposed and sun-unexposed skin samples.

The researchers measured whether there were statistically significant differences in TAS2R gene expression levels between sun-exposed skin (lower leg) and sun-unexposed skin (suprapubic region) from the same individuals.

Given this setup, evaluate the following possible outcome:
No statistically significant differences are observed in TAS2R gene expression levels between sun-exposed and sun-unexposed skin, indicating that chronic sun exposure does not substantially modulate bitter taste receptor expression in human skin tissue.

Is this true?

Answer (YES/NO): NO